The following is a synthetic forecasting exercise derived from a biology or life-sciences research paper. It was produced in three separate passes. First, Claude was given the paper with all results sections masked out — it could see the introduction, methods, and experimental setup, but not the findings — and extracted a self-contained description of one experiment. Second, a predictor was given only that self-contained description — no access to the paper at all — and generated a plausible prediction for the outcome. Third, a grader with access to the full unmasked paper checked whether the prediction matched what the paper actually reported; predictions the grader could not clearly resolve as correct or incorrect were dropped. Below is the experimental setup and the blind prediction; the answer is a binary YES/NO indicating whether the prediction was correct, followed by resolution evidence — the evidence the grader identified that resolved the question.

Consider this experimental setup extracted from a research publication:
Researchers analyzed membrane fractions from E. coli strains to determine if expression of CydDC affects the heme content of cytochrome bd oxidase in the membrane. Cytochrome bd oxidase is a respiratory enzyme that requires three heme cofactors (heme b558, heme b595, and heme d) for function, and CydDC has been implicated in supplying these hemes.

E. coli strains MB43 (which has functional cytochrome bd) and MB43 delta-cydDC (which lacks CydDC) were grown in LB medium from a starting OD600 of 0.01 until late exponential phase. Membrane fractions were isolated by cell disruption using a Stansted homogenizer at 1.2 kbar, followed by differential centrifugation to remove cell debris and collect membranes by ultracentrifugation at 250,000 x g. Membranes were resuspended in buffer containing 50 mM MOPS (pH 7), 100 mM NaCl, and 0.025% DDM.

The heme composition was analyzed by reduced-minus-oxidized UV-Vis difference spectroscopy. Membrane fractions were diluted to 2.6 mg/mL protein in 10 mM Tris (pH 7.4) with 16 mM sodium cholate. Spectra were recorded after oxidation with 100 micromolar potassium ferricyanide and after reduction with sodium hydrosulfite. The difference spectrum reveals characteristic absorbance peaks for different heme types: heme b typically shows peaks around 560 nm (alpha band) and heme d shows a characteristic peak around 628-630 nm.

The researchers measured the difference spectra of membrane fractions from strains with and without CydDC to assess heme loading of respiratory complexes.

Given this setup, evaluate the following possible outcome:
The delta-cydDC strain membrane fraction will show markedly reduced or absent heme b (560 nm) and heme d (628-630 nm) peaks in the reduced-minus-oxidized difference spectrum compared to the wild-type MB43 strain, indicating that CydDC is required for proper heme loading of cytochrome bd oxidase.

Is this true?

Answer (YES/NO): YES